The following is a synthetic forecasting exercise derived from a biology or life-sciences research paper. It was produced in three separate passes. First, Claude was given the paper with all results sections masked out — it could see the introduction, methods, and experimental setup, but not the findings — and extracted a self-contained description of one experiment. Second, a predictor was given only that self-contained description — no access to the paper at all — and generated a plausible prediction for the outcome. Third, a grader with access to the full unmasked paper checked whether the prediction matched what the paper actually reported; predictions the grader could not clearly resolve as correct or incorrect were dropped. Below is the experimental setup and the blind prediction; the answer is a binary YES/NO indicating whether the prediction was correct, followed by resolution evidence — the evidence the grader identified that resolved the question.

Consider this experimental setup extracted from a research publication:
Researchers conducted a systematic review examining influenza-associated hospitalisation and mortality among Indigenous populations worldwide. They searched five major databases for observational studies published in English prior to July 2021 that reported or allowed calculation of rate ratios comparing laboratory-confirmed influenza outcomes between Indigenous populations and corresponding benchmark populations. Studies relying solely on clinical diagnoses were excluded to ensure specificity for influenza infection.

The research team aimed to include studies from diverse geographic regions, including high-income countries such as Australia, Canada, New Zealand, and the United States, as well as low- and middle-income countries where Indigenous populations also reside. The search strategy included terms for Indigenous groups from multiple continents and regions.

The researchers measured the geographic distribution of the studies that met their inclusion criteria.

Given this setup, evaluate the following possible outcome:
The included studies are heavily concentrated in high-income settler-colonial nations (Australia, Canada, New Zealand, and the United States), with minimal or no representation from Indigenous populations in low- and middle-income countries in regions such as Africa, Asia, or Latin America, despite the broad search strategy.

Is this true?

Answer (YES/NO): YES